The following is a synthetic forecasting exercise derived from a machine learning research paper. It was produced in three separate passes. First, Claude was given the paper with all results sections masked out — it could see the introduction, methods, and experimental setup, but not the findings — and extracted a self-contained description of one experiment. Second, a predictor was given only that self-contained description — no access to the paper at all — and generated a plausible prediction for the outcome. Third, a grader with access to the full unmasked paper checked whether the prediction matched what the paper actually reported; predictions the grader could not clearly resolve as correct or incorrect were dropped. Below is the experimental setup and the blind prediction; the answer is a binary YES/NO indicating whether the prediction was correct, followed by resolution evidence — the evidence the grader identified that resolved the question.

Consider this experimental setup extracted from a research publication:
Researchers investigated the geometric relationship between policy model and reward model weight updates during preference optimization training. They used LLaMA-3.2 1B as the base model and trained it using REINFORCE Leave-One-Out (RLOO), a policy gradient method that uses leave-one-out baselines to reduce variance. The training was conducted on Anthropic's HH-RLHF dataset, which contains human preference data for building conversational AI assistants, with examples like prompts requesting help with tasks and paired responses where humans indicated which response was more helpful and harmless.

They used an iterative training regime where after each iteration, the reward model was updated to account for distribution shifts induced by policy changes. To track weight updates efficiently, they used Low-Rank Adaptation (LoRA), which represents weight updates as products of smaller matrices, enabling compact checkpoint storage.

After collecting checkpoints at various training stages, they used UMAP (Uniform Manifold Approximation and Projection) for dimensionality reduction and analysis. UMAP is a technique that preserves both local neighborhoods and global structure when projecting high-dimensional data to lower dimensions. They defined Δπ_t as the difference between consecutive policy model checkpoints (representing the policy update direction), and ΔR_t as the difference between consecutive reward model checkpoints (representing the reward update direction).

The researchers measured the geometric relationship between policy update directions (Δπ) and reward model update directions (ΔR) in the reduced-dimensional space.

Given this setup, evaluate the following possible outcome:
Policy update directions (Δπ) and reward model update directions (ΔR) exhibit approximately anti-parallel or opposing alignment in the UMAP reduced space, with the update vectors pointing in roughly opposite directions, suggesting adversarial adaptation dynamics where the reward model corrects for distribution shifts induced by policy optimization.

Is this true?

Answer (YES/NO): NO